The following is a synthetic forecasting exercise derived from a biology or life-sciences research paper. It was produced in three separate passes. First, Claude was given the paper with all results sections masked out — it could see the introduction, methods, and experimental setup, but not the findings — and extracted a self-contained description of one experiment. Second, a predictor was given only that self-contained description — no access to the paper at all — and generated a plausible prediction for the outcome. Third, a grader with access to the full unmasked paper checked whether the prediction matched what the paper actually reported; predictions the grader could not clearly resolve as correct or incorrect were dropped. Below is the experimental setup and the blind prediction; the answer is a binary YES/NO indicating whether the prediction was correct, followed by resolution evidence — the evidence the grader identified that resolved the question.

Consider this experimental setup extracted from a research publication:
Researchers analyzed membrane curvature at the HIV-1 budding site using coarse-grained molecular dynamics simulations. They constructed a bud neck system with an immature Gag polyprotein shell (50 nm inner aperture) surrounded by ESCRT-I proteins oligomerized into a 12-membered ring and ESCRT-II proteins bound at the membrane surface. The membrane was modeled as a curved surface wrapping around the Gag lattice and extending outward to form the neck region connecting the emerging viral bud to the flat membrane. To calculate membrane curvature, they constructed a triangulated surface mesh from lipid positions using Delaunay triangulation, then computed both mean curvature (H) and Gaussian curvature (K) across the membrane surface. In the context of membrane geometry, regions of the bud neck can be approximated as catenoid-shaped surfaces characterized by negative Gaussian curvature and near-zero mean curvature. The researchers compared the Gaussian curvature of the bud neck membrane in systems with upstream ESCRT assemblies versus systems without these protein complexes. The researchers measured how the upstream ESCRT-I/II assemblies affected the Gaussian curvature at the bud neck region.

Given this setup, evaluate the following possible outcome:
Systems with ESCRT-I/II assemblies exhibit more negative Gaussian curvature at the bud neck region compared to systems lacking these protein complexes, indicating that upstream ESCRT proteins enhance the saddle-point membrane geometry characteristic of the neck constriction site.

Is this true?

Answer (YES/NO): YES